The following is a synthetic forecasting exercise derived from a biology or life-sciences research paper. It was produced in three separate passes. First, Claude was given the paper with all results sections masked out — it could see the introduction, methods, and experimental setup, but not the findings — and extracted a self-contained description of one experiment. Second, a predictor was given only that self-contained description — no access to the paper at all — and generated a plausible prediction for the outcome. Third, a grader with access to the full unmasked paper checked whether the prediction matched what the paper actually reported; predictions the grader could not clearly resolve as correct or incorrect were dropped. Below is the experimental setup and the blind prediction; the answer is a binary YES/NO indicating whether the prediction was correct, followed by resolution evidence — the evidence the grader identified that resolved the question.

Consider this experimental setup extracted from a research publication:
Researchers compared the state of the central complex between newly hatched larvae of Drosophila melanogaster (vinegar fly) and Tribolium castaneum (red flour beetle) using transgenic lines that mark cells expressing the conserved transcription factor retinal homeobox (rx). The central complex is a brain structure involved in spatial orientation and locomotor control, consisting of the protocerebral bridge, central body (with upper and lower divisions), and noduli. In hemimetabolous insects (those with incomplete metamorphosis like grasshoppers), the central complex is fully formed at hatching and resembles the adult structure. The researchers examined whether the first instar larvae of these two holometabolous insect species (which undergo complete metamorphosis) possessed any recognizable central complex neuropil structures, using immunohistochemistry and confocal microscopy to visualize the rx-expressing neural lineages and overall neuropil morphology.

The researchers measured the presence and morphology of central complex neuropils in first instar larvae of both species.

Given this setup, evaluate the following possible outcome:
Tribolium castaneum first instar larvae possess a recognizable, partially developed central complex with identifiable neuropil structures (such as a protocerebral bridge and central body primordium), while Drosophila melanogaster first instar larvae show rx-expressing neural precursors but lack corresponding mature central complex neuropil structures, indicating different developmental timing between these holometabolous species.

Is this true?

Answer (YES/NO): YES